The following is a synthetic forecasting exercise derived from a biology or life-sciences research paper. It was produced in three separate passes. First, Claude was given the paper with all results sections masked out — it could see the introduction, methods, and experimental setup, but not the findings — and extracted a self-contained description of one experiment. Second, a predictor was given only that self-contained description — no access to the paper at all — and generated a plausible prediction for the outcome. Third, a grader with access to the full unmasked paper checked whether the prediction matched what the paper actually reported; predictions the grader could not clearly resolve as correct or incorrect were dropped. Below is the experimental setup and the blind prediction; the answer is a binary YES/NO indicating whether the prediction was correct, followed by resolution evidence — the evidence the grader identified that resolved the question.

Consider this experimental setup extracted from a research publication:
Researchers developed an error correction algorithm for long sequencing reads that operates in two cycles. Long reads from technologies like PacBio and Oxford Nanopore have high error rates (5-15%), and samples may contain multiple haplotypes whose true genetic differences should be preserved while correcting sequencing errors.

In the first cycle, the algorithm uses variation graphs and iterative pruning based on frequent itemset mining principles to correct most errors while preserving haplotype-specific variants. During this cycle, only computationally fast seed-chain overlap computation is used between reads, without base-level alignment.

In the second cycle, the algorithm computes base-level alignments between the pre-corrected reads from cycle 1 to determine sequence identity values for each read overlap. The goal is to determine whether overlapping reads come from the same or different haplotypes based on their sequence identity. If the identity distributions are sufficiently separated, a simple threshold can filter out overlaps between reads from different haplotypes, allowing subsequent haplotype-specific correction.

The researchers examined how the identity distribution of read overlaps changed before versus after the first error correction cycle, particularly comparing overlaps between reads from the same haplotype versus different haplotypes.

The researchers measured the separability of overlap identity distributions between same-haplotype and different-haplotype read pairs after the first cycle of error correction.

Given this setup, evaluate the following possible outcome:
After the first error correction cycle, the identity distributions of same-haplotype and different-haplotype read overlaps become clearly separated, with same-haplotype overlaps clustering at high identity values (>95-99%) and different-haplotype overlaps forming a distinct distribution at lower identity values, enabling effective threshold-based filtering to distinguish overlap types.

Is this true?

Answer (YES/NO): YES